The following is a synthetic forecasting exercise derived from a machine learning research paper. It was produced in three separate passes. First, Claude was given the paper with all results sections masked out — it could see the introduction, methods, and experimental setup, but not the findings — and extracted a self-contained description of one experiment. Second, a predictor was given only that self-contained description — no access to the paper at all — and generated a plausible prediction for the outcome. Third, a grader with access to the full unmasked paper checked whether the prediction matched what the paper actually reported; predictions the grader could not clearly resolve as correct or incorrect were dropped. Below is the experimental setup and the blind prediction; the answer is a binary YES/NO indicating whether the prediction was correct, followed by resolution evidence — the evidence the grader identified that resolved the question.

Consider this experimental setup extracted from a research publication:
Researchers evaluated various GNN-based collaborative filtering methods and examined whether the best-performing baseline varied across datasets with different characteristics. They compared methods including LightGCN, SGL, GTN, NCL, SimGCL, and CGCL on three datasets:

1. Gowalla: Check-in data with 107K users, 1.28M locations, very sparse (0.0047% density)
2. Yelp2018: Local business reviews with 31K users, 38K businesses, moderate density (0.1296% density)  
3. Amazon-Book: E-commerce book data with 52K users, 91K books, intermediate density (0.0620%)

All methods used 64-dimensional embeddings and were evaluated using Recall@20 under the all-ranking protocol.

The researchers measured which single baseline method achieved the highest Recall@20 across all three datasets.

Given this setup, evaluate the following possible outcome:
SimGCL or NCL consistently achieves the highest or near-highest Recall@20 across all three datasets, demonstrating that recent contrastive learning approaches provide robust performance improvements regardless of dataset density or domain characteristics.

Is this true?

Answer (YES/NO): YES